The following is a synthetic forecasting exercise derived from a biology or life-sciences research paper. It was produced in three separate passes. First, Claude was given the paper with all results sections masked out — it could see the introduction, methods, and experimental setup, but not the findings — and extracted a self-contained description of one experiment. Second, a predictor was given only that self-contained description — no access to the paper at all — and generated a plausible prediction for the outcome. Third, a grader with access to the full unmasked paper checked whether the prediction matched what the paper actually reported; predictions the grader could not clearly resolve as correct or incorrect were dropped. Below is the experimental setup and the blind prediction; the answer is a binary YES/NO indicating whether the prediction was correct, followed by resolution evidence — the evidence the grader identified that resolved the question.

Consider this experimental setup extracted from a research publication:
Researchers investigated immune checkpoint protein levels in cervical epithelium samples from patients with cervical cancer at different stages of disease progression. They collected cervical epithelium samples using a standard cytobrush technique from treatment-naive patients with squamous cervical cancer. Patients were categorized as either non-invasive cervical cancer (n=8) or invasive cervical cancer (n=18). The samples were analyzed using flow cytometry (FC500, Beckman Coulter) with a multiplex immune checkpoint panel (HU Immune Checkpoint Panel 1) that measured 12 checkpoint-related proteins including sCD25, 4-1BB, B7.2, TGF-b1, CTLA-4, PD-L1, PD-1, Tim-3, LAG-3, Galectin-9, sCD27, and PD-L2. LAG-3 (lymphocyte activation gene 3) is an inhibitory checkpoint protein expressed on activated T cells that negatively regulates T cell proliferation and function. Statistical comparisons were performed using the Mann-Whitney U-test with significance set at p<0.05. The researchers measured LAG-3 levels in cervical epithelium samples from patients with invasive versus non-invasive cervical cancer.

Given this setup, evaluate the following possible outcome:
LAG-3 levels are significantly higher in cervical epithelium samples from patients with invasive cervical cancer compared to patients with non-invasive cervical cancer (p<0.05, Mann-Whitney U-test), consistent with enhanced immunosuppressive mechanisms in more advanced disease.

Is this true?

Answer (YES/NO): YES